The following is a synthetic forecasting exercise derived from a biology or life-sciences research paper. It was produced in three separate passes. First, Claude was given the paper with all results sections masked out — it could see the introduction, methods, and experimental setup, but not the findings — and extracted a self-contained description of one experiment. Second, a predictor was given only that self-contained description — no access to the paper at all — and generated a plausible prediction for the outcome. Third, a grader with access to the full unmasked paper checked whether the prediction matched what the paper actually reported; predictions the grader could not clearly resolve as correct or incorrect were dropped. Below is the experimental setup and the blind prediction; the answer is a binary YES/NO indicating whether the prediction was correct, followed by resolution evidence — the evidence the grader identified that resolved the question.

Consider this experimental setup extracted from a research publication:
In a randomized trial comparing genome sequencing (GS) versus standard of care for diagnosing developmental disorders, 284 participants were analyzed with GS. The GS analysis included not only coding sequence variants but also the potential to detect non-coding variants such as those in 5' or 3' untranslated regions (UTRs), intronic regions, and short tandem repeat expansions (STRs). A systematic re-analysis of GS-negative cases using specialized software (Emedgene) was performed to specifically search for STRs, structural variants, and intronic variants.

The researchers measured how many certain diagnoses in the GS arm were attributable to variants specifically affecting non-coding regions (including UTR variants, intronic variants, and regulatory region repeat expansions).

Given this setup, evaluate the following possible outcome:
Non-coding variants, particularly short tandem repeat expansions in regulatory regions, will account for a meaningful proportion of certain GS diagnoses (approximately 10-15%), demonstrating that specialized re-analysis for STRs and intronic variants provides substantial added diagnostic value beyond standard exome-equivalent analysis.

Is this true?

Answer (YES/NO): NO